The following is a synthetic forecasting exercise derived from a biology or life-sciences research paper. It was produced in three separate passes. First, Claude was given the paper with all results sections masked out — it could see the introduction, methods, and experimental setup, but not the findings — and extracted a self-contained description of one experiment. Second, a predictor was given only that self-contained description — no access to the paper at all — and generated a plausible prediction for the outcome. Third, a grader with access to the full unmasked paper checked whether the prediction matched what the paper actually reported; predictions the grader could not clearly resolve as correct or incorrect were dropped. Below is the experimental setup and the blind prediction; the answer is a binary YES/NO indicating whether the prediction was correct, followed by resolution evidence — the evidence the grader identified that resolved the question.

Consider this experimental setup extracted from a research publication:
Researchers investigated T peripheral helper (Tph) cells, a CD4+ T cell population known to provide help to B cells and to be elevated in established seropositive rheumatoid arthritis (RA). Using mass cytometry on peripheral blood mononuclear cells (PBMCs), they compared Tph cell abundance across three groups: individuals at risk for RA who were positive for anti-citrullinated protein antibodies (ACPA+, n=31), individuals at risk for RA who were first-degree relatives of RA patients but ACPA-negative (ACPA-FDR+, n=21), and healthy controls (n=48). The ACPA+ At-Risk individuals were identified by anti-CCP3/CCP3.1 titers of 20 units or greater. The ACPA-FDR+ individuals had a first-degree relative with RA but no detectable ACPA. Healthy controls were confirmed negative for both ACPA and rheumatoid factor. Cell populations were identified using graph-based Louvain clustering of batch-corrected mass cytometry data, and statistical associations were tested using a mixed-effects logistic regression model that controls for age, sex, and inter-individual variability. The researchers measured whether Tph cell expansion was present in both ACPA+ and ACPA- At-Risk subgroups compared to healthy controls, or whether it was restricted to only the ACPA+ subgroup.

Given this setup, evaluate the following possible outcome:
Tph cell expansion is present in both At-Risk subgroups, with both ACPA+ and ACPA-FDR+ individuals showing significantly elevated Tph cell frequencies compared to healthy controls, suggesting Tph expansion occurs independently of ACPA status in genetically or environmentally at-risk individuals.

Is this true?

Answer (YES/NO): YES